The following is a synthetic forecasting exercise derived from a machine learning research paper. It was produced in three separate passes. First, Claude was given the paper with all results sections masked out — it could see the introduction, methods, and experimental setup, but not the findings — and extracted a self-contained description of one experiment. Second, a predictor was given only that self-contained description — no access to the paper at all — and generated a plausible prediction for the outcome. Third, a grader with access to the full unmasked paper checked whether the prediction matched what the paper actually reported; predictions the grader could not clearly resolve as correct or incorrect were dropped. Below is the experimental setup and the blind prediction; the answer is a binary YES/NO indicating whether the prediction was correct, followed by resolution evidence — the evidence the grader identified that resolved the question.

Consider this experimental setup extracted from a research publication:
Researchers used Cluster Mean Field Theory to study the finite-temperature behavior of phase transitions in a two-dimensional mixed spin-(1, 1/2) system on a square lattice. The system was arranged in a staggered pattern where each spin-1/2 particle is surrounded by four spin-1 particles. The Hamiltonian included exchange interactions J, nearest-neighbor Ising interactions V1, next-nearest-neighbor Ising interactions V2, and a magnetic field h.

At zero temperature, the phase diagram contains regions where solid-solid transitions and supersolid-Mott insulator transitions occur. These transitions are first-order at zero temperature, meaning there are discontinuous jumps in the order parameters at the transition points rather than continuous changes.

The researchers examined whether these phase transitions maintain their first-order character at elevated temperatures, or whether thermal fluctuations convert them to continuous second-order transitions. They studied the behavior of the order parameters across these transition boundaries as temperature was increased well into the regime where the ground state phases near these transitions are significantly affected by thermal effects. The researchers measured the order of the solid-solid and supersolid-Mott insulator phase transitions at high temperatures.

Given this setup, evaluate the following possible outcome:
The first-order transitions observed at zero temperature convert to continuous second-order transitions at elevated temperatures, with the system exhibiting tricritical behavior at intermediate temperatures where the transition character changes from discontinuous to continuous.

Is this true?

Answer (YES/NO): NO